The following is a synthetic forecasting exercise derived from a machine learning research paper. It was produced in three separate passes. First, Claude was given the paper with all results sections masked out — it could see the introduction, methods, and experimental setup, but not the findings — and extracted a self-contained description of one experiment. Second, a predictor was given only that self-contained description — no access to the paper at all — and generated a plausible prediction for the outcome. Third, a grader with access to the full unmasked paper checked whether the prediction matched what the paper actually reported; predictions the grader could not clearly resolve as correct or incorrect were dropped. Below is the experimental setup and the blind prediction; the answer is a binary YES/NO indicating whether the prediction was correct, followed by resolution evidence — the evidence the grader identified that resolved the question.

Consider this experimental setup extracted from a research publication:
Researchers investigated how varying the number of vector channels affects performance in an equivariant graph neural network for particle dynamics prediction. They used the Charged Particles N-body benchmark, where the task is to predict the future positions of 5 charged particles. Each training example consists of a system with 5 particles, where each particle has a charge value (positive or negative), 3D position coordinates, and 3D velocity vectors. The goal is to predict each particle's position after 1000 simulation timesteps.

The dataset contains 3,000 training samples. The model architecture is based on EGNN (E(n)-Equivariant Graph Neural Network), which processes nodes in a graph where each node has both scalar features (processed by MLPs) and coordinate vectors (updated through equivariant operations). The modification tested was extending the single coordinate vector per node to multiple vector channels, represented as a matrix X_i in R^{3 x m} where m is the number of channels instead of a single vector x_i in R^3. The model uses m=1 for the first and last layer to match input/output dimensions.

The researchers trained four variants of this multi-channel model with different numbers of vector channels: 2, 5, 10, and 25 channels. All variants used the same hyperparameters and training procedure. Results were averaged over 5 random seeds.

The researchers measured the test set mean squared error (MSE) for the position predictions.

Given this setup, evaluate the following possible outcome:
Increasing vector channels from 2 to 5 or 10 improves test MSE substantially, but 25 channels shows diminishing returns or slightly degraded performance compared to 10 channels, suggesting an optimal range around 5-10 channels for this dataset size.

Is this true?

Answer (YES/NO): NO